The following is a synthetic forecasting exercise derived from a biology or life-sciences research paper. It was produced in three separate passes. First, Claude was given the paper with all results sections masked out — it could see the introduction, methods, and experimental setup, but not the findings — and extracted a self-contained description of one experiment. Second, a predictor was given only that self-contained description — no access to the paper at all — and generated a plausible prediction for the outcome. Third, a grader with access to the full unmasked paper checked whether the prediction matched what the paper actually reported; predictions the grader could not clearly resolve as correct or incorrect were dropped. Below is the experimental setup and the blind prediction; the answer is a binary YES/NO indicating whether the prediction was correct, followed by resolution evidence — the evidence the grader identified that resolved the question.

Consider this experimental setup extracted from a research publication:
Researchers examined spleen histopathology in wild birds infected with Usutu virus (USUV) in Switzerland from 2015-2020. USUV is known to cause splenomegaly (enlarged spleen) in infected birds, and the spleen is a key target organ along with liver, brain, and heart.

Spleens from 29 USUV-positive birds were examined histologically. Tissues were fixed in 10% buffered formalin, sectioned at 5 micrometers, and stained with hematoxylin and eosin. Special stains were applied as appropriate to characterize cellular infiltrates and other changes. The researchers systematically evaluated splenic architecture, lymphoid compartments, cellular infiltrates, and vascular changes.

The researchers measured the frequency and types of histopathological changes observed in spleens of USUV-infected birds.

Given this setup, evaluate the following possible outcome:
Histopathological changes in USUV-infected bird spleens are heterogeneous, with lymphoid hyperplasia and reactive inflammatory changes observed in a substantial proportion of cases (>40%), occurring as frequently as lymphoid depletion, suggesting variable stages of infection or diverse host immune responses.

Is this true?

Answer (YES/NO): NO